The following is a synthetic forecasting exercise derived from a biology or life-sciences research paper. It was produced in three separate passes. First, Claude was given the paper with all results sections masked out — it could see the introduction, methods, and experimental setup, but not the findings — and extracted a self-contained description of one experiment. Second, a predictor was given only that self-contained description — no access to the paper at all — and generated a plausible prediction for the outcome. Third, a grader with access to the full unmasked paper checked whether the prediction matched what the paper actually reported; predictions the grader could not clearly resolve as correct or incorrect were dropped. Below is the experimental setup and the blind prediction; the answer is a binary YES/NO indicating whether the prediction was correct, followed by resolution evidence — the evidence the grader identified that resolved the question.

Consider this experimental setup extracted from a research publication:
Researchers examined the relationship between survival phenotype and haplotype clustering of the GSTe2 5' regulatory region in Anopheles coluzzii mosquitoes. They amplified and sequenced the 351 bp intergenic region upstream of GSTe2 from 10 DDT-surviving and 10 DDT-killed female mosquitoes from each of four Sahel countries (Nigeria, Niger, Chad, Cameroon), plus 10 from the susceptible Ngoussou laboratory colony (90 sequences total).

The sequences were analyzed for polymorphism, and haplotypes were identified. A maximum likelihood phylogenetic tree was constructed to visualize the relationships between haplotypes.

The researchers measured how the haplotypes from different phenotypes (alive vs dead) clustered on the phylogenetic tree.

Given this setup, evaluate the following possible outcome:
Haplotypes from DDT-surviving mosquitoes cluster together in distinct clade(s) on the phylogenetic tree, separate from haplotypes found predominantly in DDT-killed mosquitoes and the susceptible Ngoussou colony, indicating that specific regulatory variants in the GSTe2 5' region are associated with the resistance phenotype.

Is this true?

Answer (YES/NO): YES